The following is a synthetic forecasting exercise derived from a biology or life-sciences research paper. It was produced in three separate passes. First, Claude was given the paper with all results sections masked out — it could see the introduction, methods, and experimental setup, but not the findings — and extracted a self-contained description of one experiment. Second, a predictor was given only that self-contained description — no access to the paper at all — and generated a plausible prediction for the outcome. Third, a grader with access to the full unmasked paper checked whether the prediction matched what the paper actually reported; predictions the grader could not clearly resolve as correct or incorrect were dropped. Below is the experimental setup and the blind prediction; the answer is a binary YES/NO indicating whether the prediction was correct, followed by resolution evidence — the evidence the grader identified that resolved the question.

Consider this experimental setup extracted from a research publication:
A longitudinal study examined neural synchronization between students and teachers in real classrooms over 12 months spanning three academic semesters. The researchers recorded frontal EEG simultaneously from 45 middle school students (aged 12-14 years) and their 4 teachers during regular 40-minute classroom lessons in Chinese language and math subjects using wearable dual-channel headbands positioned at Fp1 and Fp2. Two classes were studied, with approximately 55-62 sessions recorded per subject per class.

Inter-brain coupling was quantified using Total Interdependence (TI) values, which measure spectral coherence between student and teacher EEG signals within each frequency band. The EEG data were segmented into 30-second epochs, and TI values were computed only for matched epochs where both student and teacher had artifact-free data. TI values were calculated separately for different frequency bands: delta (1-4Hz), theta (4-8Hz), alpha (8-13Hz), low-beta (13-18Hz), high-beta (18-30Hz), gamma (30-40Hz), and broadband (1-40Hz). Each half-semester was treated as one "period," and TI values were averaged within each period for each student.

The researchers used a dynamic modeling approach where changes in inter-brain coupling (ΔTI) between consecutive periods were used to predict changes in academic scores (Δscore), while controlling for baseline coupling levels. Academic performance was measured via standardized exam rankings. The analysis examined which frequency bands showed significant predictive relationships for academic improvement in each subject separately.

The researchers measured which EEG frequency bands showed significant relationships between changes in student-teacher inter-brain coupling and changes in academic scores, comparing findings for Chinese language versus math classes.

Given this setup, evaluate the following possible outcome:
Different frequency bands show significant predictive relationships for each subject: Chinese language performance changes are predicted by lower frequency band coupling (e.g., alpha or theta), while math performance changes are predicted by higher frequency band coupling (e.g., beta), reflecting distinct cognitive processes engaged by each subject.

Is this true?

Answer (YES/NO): NO